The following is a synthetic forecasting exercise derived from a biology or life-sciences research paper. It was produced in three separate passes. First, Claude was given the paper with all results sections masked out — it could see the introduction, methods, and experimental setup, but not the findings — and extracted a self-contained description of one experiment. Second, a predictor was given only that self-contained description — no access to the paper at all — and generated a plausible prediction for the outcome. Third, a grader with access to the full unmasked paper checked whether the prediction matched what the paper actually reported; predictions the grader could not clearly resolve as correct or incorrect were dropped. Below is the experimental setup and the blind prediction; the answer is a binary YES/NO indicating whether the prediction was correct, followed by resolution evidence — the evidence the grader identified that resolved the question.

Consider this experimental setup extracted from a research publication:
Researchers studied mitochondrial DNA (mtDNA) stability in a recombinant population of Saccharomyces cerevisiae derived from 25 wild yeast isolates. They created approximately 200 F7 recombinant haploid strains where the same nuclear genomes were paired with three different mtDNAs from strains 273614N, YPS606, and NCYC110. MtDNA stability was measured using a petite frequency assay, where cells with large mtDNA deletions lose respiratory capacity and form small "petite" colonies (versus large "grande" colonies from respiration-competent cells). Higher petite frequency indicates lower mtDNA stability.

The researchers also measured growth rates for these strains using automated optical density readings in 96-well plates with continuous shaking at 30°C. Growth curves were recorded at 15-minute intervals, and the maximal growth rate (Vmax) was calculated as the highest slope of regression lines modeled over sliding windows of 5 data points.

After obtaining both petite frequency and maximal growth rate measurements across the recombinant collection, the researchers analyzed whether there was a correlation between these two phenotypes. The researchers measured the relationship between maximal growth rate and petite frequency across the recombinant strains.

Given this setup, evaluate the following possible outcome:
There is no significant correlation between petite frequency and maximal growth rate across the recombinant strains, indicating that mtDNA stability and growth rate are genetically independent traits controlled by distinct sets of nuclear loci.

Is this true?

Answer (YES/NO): NO